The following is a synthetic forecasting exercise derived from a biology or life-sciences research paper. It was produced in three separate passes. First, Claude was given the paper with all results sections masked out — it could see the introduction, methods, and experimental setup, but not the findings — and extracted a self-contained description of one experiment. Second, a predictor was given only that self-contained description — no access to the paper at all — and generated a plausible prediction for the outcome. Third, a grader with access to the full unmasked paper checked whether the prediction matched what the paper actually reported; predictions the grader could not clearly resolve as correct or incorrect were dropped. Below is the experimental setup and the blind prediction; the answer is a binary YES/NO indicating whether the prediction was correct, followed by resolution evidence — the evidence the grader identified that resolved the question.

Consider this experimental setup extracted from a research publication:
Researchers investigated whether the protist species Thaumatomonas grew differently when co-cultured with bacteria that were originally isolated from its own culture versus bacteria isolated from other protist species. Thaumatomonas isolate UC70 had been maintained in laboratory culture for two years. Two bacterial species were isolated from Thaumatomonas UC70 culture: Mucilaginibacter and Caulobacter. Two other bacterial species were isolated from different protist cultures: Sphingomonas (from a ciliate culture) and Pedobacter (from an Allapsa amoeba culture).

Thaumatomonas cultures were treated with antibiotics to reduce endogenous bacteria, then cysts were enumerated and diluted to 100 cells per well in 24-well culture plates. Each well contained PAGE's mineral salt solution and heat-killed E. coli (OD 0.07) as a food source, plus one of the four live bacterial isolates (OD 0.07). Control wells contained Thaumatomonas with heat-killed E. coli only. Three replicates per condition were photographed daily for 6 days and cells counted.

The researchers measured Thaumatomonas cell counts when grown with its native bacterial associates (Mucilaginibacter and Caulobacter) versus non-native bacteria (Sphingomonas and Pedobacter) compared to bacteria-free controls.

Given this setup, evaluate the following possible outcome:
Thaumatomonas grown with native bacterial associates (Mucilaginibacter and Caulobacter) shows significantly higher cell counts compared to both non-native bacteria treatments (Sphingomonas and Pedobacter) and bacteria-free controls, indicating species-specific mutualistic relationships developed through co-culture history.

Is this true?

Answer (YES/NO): NO